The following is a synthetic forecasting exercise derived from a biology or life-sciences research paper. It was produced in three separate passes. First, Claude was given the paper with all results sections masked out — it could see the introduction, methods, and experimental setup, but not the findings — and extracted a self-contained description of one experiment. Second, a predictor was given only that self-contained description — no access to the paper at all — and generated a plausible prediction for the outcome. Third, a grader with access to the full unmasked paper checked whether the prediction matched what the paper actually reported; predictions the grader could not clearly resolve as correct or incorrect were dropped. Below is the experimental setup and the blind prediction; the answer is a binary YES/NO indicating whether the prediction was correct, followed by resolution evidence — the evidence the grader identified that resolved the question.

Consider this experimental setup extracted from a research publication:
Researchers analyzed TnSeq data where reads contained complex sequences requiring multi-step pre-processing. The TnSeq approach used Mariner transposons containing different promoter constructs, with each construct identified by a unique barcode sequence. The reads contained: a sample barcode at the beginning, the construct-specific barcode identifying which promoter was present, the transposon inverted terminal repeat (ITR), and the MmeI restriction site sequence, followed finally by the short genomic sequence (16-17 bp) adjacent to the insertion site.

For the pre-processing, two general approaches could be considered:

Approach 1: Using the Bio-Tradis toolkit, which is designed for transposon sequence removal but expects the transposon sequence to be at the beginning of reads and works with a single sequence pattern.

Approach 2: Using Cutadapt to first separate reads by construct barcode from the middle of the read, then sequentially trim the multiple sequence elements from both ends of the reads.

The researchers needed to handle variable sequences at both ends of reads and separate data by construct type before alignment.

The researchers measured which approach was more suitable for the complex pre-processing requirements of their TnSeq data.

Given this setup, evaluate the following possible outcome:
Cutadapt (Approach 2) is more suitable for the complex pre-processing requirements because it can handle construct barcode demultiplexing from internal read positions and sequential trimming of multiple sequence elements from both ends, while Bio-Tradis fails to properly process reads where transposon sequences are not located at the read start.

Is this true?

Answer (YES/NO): YES